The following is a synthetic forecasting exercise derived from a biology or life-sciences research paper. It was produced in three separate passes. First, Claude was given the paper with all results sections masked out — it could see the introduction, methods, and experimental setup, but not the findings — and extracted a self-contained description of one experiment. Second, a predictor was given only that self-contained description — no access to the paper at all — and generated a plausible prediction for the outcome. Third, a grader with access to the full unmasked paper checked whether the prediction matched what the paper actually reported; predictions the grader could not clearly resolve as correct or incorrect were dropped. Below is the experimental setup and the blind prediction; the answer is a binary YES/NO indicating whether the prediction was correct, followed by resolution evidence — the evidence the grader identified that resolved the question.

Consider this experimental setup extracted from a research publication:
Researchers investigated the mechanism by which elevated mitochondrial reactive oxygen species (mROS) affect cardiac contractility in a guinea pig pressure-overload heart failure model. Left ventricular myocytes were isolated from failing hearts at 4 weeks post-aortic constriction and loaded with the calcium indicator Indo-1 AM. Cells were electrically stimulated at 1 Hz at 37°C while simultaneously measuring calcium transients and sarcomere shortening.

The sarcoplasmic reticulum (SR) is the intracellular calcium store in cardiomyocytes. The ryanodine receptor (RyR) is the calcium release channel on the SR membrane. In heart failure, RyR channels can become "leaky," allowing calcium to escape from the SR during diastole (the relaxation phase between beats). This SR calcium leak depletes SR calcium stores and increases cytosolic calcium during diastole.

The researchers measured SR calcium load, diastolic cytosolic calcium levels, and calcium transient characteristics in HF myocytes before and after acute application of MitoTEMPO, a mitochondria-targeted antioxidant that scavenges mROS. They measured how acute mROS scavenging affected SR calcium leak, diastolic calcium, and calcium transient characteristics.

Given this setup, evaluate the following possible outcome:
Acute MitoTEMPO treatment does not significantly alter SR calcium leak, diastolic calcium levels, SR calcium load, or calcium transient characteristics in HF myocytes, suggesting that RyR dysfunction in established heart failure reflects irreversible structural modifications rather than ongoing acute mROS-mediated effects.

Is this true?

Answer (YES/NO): NO